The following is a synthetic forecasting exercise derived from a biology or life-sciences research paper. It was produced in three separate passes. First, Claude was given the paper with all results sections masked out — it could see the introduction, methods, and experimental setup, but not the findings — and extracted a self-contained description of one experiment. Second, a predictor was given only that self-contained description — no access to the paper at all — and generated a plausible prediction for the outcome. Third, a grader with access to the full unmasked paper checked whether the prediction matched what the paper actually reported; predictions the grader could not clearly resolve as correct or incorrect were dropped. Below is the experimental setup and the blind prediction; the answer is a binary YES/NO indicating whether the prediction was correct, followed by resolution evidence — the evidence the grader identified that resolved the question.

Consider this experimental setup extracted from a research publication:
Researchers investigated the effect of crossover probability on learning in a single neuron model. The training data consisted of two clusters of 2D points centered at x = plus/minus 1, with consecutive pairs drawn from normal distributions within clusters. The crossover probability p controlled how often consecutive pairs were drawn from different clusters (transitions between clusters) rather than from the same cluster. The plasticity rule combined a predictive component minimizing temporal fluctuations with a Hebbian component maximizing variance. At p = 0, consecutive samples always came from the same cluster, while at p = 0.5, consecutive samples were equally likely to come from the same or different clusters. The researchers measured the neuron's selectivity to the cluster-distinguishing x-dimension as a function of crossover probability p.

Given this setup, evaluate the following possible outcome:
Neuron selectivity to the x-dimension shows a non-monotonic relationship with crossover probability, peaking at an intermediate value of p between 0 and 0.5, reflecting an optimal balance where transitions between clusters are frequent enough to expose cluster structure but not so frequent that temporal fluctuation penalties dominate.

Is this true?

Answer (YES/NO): NO